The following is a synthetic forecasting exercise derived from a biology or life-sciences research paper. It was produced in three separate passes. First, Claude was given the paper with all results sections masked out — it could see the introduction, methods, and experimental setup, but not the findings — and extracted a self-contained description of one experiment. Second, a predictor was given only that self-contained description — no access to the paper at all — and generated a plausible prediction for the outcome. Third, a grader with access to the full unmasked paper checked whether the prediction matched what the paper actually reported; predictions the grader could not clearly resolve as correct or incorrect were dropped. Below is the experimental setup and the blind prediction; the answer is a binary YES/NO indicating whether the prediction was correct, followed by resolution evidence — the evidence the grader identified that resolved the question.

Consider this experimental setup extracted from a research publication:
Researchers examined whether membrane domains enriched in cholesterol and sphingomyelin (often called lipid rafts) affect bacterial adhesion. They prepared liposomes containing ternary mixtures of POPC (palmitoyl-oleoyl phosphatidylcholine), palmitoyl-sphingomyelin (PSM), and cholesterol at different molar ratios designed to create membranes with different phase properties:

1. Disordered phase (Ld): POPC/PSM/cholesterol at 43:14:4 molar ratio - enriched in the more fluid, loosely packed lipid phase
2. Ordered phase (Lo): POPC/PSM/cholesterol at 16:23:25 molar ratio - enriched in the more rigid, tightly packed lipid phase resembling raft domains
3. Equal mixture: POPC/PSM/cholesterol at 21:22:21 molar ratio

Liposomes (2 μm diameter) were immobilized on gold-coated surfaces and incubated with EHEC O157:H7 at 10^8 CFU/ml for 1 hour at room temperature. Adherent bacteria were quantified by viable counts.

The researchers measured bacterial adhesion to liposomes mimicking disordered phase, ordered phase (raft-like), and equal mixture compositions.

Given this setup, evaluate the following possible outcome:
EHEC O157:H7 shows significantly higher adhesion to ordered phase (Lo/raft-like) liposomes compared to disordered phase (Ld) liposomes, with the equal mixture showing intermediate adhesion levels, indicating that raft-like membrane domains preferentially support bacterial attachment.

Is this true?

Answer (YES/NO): NO